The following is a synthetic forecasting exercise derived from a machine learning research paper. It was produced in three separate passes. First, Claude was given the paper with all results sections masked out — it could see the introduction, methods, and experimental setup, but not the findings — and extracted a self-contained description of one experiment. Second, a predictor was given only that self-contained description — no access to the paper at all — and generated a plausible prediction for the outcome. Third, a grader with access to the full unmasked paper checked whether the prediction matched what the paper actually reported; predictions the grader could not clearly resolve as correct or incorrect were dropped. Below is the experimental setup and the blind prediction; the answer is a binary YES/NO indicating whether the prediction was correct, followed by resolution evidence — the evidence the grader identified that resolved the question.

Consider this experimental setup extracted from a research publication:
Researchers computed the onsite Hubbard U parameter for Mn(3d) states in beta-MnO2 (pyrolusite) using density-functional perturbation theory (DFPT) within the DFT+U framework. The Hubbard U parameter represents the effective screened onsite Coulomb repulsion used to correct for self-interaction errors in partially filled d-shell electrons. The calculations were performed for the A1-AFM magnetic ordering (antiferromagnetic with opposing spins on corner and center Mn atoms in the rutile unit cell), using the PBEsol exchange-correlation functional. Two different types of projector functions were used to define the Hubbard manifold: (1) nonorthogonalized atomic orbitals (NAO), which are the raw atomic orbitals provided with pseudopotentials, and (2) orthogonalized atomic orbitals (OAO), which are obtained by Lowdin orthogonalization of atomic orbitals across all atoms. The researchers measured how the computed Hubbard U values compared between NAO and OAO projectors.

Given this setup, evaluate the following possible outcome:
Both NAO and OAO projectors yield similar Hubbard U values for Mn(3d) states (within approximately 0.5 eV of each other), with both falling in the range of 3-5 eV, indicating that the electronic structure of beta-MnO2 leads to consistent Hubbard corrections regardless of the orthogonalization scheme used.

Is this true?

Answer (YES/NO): NO